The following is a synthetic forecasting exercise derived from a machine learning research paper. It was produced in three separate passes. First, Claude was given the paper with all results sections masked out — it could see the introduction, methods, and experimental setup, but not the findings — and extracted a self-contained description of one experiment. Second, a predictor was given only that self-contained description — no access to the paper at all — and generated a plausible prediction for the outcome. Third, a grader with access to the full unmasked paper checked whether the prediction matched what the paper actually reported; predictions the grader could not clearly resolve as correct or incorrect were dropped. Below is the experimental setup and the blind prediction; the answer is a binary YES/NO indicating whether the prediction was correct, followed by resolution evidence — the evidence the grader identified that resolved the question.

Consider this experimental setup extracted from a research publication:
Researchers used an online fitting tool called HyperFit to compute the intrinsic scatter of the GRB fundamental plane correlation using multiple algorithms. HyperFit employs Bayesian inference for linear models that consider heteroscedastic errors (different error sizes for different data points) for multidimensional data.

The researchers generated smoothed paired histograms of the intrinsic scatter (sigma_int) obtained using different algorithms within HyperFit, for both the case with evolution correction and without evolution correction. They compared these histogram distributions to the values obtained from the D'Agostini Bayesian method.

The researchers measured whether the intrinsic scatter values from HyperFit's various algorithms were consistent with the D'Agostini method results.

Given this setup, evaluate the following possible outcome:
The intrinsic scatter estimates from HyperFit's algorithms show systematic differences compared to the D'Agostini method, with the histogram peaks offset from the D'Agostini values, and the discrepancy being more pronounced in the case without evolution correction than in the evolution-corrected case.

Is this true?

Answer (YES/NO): NO